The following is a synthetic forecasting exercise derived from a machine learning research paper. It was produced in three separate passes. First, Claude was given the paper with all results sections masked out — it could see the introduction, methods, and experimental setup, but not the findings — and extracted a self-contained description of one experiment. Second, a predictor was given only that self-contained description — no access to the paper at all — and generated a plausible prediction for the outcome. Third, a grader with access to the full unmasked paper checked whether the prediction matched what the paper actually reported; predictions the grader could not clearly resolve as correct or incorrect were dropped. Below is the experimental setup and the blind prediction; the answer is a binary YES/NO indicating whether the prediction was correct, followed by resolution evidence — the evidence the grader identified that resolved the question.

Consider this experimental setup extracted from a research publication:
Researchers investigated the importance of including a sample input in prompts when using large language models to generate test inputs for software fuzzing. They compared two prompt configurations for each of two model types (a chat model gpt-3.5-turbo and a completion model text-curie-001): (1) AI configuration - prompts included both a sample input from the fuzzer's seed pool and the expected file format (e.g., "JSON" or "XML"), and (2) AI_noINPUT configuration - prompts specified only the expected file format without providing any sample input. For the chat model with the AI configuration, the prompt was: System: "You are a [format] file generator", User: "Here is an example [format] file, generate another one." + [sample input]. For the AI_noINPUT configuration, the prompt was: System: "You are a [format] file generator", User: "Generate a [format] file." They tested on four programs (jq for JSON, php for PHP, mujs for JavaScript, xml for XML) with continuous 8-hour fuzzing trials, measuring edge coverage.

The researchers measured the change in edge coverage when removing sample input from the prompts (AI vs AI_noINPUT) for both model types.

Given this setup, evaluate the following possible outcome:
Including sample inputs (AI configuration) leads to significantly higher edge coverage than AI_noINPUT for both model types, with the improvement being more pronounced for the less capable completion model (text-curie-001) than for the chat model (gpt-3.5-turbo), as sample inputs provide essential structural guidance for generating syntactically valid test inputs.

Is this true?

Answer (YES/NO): YES